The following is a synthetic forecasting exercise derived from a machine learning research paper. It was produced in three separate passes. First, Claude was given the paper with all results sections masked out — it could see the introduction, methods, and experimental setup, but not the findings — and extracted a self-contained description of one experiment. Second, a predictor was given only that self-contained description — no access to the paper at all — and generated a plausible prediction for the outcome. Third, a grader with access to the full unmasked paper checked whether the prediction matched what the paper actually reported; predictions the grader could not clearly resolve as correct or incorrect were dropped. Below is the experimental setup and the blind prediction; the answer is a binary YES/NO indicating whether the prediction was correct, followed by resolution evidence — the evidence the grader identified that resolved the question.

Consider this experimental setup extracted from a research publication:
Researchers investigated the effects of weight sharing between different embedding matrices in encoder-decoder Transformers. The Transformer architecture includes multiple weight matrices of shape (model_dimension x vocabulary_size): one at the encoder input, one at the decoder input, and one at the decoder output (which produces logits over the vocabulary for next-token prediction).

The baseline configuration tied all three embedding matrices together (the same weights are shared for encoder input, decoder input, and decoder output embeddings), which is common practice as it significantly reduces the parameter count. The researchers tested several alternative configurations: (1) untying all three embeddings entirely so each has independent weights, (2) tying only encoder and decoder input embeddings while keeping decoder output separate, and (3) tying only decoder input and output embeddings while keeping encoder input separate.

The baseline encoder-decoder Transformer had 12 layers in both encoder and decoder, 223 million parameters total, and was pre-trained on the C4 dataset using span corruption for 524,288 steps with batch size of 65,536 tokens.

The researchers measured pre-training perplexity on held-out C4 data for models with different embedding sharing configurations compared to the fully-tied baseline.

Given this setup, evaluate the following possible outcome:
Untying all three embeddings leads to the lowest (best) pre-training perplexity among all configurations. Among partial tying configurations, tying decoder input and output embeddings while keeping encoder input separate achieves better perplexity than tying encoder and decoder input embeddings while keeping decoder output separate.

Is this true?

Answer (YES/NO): NO